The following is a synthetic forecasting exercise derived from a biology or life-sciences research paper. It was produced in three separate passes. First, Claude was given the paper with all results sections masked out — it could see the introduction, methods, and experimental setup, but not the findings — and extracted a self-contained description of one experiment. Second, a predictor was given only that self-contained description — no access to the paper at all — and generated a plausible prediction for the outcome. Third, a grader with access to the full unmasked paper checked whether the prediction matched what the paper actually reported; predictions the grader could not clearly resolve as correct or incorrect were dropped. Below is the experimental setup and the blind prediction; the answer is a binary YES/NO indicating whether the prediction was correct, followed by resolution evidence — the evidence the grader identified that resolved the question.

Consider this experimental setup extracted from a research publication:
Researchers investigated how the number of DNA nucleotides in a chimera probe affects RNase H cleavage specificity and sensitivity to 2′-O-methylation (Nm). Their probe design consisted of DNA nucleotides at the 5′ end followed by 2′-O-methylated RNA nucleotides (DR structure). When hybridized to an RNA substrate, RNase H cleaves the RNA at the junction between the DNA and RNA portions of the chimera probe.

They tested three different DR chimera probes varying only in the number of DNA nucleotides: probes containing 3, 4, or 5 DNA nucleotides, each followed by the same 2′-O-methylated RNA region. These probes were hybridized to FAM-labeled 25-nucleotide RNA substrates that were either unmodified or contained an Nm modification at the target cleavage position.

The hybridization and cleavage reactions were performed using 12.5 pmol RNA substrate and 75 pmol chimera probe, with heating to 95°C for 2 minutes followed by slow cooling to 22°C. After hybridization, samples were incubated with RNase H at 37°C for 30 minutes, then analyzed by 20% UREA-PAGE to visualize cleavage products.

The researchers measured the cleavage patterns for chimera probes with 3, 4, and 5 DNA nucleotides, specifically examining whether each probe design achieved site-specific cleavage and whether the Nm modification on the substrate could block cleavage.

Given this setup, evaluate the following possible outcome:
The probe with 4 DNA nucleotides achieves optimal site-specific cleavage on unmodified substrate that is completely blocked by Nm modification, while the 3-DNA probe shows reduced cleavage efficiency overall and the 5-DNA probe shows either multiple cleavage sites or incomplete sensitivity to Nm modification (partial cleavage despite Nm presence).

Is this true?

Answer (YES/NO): NO